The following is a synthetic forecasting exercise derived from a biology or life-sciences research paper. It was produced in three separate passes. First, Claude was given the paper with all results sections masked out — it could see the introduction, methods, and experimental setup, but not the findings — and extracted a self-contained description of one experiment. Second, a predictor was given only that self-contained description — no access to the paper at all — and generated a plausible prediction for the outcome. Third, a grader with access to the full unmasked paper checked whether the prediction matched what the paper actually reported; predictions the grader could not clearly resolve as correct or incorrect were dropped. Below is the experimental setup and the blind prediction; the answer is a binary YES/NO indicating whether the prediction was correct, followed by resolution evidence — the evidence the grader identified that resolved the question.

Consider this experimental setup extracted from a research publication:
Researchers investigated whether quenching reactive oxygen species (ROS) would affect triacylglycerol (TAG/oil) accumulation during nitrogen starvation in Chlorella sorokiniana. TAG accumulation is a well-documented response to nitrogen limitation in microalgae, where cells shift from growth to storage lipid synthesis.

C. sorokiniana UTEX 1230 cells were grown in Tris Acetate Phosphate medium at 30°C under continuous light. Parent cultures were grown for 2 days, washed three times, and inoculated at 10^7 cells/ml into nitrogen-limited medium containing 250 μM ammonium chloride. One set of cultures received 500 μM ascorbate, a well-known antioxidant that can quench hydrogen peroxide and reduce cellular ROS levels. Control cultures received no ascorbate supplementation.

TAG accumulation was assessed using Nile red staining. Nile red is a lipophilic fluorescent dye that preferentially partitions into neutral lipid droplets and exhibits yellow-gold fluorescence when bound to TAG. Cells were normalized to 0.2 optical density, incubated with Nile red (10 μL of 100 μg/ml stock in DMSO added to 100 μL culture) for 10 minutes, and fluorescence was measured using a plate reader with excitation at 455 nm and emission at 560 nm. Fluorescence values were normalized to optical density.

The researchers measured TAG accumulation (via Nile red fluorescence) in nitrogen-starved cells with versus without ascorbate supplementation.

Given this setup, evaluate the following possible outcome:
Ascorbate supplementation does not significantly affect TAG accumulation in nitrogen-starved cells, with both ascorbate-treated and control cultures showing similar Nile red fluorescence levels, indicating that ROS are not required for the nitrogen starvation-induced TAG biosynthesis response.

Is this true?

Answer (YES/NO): NO